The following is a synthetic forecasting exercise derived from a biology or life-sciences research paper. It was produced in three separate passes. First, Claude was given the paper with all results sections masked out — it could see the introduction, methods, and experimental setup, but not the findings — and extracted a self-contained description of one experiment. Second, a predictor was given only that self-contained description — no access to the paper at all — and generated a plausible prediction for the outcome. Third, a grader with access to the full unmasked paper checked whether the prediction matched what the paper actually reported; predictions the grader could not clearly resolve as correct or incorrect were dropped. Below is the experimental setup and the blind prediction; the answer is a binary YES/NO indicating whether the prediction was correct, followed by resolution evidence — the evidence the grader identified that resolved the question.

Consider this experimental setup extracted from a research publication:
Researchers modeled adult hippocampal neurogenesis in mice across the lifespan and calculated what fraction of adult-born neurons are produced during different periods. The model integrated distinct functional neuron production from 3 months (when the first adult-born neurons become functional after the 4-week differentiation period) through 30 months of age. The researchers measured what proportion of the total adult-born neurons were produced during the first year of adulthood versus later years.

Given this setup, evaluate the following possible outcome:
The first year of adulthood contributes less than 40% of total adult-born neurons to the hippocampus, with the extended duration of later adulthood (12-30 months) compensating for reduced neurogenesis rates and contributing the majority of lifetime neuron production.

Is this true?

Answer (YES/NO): NO